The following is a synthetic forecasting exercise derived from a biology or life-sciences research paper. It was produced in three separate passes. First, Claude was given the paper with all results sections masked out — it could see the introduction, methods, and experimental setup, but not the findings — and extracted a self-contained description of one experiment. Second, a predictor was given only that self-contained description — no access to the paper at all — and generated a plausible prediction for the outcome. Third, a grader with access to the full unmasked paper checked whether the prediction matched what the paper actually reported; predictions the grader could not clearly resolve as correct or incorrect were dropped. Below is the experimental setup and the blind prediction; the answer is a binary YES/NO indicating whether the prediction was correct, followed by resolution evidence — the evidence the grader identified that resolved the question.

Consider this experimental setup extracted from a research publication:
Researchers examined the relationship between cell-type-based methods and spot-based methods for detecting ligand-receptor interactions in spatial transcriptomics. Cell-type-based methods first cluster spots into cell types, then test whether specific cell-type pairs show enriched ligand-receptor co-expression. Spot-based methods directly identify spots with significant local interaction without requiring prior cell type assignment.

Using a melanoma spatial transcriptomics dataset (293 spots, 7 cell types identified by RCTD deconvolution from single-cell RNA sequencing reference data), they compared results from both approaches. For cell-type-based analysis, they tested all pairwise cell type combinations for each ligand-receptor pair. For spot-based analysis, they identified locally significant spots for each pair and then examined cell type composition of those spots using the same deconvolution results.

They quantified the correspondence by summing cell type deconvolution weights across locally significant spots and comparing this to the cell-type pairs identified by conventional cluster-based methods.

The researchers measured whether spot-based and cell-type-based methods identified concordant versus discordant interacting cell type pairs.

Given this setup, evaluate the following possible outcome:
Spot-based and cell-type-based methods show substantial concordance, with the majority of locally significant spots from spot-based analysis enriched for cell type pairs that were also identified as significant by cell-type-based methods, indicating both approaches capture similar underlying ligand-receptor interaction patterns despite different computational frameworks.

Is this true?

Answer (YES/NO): YES